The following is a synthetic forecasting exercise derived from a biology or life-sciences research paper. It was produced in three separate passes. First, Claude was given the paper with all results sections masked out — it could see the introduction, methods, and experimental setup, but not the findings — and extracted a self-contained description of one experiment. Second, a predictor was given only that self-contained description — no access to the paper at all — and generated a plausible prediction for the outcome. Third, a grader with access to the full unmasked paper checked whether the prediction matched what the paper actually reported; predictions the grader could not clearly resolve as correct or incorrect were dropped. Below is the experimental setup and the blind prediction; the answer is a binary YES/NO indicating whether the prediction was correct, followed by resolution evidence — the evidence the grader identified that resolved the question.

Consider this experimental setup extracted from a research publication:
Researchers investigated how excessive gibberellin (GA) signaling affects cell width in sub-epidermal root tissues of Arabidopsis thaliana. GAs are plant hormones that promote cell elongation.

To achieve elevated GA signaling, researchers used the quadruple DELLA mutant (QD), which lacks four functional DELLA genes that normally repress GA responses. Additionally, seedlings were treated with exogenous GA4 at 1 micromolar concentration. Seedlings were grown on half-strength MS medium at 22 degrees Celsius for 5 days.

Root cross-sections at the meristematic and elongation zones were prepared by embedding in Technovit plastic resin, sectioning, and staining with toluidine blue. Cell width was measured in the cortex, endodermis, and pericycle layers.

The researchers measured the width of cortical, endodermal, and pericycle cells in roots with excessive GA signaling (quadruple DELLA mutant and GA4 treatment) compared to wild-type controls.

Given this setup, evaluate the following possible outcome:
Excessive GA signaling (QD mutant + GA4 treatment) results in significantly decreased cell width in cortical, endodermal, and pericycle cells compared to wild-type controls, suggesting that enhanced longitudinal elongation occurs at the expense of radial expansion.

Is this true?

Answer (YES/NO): YES